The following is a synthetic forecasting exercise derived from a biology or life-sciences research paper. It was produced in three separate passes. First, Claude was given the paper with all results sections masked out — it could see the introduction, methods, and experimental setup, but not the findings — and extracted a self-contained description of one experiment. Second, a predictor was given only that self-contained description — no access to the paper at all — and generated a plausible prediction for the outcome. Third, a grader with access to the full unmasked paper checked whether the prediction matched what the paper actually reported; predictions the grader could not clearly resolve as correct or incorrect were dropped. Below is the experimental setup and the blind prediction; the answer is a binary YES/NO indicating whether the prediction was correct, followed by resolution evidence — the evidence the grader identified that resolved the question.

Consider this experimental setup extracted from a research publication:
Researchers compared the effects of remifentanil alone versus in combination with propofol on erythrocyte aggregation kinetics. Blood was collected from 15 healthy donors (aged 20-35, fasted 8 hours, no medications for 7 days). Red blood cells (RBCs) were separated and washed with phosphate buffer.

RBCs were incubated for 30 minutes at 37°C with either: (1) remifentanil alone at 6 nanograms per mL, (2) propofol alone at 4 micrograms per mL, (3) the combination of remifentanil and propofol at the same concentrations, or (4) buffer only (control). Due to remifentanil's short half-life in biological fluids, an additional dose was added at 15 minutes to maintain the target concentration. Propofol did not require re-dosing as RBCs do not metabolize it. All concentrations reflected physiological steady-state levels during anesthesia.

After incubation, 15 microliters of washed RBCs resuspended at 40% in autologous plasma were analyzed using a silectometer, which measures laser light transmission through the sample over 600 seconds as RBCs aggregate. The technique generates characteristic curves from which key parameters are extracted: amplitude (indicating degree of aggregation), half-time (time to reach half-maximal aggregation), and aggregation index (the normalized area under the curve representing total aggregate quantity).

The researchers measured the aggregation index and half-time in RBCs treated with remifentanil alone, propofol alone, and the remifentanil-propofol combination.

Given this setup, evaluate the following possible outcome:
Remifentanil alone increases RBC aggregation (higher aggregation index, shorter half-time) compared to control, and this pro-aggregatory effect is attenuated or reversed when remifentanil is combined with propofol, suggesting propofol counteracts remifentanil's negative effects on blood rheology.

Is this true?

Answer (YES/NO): NO